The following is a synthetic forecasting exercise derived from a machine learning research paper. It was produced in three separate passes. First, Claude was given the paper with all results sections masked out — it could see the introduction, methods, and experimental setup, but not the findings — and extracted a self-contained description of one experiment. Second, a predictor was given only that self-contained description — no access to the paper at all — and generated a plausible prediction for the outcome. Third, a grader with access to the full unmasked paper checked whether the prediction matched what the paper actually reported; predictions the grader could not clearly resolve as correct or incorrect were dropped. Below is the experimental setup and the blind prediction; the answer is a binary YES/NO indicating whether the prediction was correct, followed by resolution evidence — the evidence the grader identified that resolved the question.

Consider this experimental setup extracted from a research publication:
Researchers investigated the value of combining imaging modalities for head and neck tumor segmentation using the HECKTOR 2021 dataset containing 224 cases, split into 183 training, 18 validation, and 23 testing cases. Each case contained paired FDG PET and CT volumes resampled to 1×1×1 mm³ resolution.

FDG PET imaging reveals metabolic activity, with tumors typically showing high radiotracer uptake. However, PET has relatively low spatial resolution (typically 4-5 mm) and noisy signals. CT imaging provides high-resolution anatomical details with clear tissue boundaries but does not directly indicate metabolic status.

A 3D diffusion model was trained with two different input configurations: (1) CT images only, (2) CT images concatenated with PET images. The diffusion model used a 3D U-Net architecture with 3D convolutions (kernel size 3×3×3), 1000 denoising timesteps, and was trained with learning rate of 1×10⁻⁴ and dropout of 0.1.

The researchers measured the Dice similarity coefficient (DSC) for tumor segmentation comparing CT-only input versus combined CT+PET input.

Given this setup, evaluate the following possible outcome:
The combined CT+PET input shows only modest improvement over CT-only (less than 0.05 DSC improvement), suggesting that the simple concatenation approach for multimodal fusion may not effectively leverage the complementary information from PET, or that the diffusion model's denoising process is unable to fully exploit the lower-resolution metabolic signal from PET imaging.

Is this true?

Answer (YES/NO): NO